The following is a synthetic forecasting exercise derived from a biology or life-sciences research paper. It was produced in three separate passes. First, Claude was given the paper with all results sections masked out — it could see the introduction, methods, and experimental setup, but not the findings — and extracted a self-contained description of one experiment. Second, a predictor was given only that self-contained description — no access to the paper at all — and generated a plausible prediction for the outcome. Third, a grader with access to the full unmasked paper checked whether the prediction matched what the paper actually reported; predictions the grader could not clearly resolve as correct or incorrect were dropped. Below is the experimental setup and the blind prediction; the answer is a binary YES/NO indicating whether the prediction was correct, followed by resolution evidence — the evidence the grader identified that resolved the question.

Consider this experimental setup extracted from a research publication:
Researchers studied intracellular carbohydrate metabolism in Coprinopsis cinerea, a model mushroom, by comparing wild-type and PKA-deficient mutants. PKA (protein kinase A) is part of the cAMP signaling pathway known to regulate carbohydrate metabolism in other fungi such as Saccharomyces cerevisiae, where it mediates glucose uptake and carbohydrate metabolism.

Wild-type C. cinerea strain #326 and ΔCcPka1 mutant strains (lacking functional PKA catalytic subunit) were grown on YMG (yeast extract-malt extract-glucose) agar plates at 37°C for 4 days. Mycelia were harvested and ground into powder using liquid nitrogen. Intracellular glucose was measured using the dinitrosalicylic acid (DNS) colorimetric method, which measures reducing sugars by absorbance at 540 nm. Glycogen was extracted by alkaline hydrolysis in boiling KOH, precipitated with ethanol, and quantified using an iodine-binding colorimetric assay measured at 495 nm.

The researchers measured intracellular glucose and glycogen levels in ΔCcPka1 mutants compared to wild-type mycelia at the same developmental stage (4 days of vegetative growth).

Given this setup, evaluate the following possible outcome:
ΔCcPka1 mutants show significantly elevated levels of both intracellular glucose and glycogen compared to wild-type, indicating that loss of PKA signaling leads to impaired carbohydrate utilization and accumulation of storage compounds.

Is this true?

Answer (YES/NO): NO